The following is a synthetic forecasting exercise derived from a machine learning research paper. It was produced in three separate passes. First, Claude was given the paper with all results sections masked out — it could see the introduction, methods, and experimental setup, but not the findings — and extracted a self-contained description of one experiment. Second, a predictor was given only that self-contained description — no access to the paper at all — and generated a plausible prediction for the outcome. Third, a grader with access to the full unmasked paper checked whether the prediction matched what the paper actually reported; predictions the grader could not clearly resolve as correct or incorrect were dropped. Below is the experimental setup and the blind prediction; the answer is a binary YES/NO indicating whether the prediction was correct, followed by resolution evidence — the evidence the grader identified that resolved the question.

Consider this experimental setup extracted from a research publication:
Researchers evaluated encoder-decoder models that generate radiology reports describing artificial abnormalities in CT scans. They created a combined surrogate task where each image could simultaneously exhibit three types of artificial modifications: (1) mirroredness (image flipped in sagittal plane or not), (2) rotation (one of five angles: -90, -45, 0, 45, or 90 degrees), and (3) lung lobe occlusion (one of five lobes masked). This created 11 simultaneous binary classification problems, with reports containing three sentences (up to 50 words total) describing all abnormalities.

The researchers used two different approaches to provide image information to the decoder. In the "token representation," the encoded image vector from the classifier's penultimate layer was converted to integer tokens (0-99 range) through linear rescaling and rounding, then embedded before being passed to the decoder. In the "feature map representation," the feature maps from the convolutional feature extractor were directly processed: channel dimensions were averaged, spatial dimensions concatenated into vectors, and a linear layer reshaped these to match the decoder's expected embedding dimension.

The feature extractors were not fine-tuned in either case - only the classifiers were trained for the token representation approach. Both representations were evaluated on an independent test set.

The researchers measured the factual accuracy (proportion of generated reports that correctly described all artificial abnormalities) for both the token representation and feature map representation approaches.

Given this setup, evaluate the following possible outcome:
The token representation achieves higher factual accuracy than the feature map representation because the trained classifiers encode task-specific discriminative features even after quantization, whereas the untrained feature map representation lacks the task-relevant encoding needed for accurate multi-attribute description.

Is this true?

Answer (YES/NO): NO